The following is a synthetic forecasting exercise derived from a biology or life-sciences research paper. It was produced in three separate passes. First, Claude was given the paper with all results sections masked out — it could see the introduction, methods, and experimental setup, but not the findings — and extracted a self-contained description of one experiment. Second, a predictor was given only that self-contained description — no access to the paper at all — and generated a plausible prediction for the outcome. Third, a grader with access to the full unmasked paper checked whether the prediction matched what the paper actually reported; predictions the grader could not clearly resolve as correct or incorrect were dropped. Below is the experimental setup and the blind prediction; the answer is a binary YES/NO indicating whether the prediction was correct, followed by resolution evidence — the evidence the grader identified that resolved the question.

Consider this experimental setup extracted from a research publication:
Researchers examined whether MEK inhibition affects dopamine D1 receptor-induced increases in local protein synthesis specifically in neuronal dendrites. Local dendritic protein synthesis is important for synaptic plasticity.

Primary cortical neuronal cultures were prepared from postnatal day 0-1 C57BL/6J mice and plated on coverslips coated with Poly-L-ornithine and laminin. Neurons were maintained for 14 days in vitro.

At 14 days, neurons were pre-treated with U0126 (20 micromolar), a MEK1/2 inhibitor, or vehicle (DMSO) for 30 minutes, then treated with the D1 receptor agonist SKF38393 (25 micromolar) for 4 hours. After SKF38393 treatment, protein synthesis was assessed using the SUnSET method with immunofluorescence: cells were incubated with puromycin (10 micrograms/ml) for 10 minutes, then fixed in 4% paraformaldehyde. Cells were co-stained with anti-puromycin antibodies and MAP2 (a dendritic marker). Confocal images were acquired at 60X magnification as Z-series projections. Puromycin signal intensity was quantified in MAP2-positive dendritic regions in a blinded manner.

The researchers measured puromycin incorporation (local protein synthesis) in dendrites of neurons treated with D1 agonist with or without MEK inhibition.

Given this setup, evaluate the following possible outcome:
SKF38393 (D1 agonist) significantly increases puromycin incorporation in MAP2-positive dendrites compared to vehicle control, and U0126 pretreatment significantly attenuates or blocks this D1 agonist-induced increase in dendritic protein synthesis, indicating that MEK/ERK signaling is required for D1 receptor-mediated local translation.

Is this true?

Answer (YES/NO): YES